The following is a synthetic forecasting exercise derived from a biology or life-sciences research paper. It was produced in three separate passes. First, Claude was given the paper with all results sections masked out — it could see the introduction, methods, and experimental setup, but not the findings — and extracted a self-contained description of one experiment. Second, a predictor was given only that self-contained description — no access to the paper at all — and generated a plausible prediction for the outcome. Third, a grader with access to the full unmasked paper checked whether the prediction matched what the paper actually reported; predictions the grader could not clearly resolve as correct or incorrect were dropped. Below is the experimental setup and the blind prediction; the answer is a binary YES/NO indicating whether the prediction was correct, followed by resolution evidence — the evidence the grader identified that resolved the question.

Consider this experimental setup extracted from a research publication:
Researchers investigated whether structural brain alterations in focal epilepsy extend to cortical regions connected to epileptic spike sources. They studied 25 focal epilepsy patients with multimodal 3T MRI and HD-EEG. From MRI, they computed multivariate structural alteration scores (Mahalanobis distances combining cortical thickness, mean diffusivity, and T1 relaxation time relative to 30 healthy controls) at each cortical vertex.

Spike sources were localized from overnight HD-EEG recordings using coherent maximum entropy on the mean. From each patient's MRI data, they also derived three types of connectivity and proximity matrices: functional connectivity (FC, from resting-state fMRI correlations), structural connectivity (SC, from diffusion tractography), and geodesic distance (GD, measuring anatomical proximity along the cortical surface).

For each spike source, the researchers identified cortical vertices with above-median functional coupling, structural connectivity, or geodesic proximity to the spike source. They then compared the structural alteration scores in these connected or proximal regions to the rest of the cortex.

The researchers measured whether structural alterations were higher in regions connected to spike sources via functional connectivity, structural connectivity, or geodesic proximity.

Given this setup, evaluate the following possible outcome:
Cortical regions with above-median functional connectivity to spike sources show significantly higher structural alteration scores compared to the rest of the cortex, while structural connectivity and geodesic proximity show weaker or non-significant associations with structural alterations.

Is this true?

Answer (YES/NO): NO